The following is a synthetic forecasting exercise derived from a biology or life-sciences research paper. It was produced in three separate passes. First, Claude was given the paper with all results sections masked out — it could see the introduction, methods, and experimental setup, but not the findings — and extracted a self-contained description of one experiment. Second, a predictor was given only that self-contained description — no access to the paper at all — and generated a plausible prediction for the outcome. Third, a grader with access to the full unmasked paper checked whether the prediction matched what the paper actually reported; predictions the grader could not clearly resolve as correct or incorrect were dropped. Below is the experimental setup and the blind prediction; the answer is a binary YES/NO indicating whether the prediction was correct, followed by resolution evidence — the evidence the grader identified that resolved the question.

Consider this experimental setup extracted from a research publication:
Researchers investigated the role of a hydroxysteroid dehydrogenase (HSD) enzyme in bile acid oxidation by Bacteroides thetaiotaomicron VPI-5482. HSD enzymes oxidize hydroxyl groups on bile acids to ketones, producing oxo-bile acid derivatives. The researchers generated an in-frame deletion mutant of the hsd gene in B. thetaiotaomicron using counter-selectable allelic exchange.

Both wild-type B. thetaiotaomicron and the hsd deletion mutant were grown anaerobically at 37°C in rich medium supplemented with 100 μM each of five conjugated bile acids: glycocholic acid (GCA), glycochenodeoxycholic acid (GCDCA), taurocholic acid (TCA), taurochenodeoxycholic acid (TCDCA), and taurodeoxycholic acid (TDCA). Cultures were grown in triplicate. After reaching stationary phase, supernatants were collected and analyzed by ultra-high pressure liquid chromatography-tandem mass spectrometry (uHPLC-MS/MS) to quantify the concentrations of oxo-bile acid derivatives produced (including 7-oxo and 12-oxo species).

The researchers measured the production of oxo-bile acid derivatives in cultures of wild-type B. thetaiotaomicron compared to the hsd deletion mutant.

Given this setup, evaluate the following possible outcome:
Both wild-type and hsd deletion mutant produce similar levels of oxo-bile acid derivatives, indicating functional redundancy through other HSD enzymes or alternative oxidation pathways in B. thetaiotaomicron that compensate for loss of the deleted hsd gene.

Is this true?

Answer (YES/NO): NO